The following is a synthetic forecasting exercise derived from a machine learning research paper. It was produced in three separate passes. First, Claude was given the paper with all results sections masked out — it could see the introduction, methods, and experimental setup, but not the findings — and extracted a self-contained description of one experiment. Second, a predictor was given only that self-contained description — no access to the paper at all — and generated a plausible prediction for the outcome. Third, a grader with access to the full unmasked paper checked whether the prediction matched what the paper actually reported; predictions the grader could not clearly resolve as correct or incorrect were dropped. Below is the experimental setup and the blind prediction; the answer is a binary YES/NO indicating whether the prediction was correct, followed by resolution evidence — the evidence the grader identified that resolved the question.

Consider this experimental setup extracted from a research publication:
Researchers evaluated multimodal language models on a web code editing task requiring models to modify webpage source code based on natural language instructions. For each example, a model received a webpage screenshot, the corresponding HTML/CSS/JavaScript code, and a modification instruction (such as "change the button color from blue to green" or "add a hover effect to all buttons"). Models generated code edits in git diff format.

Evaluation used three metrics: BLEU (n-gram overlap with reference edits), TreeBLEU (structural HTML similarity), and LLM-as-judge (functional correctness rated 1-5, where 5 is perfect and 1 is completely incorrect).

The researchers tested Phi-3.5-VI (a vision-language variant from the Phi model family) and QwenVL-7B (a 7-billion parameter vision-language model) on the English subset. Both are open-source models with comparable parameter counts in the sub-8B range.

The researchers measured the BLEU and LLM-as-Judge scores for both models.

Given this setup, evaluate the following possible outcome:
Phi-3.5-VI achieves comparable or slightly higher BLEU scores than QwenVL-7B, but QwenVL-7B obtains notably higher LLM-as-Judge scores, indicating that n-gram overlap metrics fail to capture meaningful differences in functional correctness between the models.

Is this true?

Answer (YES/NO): NO